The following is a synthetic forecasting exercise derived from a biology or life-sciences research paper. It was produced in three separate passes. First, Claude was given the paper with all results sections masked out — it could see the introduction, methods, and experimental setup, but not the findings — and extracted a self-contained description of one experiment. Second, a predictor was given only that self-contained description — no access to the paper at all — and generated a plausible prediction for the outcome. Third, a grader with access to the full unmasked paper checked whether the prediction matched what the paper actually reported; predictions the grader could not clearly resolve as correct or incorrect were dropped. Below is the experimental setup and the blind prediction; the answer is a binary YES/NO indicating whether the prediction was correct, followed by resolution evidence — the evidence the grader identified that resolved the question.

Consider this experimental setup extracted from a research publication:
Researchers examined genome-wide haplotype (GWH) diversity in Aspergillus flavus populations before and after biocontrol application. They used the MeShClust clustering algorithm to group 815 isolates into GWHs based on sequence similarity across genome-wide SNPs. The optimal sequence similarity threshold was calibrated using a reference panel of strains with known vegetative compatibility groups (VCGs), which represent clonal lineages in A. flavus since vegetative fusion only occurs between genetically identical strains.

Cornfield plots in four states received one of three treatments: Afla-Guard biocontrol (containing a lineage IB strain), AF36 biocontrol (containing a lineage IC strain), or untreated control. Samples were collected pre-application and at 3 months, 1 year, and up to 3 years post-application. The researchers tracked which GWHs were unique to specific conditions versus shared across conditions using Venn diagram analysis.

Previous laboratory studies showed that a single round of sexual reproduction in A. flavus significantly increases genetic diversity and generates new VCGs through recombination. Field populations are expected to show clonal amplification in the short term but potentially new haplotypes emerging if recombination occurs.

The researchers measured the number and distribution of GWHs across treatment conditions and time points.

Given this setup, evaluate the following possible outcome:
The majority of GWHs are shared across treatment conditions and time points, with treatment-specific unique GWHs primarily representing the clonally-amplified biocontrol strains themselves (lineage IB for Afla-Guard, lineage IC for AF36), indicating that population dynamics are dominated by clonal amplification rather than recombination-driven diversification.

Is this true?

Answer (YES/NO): NO